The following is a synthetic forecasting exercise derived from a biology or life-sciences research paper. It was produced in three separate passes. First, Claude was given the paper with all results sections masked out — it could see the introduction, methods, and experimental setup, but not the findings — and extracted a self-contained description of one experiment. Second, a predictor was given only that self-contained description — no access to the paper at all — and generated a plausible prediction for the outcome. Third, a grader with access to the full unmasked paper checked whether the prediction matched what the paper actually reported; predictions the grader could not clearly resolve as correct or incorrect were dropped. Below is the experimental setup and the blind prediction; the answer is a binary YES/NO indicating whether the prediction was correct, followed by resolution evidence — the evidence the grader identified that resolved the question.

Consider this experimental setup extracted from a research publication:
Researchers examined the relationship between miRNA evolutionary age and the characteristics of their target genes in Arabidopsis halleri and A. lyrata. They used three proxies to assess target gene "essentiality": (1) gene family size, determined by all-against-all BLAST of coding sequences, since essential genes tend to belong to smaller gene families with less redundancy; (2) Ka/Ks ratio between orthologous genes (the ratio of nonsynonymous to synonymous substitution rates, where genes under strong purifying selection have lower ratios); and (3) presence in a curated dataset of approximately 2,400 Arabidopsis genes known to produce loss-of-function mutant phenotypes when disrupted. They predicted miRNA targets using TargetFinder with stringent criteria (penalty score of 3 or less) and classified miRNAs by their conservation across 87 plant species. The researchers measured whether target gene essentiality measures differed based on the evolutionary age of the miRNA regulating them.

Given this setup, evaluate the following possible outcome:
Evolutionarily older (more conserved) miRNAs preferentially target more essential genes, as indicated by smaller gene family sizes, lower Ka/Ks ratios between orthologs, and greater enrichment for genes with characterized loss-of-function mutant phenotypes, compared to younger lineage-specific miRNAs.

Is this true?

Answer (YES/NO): YES